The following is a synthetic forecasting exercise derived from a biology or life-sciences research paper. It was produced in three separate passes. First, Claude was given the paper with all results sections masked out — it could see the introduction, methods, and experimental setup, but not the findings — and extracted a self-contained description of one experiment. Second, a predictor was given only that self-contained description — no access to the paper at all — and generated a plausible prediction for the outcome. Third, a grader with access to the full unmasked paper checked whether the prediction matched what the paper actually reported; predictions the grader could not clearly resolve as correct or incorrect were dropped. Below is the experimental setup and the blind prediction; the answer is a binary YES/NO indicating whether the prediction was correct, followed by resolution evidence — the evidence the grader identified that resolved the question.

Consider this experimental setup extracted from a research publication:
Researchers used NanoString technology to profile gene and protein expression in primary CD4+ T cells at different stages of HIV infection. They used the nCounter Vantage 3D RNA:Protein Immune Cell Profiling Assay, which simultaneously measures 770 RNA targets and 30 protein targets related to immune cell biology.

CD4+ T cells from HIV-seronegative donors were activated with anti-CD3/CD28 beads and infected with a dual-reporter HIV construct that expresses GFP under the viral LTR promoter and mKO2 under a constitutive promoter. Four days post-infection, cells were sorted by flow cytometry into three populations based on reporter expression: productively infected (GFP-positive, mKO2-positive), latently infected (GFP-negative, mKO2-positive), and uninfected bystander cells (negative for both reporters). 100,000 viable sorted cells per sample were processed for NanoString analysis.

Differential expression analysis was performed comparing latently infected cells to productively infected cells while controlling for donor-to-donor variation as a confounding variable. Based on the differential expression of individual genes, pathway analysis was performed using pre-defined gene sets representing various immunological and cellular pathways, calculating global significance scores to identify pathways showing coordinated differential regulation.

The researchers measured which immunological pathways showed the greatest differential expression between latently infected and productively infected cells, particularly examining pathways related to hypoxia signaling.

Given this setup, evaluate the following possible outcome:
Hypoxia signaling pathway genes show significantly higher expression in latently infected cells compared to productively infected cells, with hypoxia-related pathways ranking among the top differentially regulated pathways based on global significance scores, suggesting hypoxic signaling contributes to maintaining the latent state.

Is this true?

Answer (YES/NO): NO